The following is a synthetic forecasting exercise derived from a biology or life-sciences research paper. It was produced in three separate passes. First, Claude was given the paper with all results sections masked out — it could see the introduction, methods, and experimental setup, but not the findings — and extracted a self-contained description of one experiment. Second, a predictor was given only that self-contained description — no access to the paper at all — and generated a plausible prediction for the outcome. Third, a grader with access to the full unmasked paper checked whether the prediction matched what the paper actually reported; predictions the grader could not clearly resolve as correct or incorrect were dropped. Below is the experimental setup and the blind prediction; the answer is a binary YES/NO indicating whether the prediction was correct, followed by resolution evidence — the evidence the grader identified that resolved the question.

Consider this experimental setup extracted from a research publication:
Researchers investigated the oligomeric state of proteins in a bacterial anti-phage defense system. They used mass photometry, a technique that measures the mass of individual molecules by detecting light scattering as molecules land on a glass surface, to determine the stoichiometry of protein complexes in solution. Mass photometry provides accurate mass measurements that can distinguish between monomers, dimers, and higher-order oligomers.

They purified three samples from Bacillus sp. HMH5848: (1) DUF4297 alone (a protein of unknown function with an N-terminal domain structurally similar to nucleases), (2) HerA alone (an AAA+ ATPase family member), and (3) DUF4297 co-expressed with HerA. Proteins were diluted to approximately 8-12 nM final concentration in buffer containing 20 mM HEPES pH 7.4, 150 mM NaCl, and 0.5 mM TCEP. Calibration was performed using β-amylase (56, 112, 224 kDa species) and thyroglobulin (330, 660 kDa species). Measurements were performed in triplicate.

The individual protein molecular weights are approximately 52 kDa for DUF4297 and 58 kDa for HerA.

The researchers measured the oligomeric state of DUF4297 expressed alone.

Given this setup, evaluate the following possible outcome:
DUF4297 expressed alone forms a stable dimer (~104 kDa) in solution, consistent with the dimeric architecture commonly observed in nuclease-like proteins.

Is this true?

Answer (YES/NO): NO